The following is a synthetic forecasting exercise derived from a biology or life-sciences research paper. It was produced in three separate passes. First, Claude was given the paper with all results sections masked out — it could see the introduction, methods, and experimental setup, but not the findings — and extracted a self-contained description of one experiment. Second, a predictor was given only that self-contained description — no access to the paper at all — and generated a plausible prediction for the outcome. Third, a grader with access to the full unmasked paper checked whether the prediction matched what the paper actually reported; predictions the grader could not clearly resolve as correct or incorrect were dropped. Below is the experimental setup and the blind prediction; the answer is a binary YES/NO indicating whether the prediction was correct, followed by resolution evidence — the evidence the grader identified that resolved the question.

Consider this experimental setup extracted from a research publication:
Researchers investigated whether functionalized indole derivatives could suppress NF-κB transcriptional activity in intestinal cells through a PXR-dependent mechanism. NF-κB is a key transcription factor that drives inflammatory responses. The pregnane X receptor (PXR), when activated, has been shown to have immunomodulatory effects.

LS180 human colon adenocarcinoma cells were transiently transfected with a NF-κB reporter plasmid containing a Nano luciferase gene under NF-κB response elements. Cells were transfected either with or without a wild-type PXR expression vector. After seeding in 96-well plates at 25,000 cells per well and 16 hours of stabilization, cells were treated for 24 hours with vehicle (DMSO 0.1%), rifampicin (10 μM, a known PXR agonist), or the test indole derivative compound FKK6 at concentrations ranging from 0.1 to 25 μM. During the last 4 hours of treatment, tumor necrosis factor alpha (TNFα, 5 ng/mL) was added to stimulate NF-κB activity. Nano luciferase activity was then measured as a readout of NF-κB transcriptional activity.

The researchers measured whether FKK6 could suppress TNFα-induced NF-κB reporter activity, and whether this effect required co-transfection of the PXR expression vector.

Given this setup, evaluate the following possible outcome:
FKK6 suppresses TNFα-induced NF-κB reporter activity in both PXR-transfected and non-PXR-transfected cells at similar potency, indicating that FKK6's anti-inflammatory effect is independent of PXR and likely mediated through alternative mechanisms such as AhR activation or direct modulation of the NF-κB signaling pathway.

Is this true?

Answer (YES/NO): NO